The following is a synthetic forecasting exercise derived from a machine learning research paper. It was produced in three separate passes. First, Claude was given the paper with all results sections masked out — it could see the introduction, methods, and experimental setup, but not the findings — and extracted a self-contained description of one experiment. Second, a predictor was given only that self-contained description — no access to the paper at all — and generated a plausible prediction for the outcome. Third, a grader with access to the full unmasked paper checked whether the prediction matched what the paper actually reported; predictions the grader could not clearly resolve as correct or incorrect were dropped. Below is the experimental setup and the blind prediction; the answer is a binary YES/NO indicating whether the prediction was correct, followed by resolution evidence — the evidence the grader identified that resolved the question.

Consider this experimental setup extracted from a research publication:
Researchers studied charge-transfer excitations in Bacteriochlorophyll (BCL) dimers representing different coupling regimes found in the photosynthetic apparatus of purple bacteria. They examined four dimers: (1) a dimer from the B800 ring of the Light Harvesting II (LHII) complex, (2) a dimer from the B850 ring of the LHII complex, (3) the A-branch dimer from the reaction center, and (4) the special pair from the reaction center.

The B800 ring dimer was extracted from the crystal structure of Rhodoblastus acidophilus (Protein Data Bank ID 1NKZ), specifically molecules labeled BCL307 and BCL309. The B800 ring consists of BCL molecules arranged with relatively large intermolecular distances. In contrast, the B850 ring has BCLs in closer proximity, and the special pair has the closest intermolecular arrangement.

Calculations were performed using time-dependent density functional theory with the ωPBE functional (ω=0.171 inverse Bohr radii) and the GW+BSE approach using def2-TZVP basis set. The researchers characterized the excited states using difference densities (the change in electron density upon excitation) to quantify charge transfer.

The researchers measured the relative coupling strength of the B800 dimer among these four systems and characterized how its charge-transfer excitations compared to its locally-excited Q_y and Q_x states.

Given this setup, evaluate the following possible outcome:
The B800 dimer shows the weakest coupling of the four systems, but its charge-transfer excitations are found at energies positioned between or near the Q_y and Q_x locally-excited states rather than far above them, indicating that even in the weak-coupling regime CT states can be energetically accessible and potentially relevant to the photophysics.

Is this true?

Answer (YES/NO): NO